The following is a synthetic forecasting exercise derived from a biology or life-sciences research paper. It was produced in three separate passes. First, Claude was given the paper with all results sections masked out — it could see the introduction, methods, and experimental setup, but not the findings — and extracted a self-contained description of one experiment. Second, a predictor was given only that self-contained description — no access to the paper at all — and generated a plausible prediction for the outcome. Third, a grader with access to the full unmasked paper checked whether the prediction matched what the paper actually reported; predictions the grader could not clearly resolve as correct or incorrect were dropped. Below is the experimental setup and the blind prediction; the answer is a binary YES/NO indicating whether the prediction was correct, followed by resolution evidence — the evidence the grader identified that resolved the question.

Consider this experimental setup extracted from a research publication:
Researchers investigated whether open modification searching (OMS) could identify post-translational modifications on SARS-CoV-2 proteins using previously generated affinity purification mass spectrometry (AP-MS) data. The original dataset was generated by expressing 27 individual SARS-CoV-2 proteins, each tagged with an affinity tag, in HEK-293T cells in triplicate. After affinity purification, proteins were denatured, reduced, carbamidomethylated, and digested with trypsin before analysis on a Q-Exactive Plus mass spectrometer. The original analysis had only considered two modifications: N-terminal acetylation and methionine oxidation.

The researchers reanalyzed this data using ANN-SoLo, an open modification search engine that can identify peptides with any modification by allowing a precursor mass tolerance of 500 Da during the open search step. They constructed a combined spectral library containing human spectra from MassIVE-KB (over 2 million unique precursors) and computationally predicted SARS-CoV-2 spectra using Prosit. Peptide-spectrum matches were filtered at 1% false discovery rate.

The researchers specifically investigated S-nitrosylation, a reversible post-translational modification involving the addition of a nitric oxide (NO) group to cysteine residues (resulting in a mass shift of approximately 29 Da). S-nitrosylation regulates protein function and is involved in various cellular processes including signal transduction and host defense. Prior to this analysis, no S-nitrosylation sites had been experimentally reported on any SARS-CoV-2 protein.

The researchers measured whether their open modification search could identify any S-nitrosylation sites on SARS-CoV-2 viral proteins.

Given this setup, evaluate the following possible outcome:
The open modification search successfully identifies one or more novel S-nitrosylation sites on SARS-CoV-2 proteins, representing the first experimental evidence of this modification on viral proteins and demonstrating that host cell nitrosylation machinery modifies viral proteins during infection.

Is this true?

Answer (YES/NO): YES